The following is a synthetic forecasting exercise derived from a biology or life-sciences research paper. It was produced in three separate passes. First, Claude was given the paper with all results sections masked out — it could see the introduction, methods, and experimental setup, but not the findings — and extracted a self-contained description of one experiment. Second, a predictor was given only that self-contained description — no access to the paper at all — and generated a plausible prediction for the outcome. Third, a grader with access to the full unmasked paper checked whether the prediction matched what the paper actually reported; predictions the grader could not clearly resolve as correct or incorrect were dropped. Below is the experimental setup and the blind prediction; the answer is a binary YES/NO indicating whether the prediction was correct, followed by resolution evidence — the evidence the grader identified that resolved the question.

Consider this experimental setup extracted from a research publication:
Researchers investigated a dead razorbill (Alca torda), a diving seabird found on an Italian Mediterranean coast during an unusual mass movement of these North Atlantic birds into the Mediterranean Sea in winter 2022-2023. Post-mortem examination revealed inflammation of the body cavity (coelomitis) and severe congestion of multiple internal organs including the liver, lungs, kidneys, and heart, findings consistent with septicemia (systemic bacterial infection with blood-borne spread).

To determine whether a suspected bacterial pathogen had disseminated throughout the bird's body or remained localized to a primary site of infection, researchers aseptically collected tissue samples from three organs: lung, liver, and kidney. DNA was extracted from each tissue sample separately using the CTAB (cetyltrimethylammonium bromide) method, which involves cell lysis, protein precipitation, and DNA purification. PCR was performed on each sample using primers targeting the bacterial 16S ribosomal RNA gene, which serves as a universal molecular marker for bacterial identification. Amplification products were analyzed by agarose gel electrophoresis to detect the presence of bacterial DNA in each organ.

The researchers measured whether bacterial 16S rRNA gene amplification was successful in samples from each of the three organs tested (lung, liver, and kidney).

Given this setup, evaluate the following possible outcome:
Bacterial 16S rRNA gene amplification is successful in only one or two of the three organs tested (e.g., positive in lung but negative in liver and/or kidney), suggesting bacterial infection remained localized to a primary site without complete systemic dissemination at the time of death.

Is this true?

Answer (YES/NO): NO